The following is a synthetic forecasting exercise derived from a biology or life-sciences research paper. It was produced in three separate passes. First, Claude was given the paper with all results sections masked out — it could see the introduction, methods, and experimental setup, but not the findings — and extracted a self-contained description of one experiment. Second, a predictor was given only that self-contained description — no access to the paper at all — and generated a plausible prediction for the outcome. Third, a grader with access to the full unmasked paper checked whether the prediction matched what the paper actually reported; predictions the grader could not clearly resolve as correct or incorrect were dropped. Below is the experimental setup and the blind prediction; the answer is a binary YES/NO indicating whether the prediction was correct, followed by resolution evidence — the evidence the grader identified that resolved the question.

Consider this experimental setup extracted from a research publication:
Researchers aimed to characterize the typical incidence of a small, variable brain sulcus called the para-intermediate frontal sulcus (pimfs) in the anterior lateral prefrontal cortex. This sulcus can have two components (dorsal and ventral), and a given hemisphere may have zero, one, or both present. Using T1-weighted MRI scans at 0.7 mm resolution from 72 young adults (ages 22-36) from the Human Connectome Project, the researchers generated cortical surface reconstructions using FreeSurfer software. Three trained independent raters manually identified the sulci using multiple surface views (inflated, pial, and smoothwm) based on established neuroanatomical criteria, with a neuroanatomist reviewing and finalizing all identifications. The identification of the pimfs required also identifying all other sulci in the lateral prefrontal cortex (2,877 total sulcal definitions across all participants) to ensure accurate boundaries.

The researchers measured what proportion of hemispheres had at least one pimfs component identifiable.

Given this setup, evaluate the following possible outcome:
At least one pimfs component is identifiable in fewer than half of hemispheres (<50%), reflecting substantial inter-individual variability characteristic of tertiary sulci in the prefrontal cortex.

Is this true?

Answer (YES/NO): NO